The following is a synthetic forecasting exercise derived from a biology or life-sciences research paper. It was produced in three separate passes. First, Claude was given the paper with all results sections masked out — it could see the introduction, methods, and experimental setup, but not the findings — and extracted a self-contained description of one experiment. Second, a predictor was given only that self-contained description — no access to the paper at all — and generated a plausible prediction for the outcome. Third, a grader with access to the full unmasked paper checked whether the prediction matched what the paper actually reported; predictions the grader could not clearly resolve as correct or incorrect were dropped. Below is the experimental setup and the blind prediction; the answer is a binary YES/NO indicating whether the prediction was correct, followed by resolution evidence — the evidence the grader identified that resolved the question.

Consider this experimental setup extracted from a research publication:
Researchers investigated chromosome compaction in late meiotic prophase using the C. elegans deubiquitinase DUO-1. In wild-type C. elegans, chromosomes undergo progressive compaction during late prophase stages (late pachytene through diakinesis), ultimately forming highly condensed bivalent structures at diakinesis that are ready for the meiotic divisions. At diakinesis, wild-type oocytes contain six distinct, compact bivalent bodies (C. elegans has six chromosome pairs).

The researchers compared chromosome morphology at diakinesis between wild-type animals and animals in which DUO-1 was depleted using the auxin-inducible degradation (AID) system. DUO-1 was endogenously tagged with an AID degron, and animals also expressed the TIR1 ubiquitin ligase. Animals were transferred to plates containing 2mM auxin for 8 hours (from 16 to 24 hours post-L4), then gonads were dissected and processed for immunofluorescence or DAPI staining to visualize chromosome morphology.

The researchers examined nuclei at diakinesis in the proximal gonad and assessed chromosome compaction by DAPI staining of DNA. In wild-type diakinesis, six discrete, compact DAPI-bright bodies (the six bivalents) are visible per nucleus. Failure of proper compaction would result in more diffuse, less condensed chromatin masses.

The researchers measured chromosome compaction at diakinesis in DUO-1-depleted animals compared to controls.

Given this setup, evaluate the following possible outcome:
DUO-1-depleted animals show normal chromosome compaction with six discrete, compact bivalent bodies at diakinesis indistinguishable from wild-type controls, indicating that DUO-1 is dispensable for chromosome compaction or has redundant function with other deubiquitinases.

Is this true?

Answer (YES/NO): NO